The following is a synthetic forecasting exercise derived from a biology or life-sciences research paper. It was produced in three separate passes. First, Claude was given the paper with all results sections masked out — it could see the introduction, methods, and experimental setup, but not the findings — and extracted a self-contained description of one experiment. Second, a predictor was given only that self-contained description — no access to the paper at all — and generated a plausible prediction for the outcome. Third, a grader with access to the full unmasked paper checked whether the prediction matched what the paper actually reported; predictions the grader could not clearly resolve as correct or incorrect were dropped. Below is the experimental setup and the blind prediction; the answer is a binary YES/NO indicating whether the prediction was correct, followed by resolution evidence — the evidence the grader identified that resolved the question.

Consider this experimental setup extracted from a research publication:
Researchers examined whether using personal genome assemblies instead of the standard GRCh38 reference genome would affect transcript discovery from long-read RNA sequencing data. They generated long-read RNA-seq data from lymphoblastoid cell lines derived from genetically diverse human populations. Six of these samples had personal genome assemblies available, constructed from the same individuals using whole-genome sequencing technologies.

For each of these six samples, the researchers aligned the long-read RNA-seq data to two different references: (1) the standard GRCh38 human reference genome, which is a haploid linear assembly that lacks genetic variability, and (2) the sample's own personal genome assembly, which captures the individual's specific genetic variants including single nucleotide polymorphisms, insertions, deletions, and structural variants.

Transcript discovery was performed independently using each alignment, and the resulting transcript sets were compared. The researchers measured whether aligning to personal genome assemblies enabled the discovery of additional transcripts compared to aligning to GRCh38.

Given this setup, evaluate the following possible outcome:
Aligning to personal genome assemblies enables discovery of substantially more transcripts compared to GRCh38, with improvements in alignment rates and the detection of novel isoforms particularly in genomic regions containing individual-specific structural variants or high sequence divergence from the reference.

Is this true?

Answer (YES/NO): NO